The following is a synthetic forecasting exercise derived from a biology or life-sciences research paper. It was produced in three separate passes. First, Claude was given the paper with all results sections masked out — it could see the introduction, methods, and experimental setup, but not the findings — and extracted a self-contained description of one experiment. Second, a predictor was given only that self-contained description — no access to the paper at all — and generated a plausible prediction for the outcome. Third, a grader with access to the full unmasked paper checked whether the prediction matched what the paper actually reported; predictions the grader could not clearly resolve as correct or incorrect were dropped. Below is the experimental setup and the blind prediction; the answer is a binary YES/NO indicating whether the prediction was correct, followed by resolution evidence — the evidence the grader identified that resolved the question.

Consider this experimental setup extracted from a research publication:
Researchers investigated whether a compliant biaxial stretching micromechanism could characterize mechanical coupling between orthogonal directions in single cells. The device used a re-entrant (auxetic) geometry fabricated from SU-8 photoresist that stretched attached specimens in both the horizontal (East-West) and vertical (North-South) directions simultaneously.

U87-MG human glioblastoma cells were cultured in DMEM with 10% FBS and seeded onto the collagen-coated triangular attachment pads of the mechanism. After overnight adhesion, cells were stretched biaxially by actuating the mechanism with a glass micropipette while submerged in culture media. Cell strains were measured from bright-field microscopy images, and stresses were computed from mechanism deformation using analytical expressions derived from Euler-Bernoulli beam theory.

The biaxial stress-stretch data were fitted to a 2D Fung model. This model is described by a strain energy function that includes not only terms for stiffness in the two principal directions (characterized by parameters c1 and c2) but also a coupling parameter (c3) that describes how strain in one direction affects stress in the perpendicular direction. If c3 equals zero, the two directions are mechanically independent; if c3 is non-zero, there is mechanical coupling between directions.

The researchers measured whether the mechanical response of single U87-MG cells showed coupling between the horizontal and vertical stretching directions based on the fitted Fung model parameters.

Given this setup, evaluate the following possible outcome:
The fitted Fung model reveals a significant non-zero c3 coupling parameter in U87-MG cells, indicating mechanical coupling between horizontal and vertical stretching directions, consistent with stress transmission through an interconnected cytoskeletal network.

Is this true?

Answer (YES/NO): YES